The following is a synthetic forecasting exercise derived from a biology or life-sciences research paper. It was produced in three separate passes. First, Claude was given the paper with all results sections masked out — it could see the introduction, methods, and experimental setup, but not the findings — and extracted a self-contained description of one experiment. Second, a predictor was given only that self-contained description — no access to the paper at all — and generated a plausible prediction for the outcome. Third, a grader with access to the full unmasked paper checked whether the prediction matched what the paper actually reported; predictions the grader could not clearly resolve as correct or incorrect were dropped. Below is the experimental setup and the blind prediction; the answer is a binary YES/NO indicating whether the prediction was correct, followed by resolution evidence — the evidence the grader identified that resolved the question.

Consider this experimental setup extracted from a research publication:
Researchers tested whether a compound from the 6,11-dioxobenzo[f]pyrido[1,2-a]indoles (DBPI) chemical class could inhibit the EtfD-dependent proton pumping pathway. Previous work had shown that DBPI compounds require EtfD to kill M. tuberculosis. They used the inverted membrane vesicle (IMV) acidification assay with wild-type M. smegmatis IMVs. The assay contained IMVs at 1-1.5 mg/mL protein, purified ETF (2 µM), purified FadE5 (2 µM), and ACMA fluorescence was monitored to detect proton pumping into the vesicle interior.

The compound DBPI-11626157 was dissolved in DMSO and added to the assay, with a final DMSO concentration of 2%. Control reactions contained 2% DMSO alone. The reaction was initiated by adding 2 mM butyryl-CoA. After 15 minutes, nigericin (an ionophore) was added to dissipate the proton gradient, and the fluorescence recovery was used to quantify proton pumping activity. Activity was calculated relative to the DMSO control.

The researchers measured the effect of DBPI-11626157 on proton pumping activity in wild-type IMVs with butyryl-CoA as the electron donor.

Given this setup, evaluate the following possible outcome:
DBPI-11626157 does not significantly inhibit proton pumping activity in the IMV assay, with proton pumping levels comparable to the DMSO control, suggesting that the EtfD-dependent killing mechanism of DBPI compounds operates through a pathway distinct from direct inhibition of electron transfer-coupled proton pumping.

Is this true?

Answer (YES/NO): NO